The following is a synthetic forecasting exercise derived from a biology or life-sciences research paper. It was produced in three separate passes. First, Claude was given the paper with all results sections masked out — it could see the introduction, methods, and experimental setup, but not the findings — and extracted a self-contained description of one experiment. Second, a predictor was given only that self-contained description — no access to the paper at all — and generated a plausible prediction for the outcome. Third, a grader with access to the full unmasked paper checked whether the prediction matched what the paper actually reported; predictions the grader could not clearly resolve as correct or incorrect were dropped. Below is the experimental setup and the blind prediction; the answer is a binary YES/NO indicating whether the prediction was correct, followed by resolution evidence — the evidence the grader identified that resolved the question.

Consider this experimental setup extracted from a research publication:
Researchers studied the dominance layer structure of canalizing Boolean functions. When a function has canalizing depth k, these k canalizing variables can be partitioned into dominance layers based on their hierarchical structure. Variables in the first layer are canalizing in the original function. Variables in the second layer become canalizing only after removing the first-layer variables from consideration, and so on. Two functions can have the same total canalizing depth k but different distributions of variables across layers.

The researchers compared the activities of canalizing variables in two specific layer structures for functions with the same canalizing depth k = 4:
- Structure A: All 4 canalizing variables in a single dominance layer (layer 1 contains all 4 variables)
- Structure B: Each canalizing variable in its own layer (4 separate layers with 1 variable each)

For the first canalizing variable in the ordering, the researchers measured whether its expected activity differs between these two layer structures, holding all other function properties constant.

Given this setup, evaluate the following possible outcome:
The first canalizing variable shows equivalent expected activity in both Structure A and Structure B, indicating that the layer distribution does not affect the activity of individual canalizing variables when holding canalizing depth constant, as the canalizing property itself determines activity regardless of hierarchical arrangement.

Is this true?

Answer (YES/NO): NO